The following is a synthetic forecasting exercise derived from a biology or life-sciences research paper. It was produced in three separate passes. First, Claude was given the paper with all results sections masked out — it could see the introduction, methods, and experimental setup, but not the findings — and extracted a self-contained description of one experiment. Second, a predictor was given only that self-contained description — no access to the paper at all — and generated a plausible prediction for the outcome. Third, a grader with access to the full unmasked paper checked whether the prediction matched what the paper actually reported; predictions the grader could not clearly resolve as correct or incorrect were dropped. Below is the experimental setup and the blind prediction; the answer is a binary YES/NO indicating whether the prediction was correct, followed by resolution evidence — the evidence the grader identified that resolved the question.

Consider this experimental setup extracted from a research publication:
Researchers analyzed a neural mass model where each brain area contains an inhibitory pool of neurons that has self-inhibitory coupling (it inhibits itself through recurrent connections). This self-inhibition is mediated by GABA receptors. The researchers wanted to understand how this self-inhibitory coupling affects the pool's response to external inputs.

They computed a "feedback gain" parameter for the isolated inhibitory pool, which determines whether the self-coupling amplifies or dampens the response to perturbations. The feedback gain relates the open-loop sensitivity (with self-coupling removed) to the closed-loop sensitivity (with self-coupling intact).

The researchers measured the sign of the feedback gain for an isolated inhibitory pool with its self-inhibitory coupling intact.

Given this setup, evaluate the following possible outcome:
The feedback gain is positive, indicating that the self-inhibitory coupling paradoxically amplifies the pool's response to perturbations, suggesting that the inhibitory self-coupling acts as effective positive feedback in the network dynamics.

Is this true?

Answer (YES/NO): NO